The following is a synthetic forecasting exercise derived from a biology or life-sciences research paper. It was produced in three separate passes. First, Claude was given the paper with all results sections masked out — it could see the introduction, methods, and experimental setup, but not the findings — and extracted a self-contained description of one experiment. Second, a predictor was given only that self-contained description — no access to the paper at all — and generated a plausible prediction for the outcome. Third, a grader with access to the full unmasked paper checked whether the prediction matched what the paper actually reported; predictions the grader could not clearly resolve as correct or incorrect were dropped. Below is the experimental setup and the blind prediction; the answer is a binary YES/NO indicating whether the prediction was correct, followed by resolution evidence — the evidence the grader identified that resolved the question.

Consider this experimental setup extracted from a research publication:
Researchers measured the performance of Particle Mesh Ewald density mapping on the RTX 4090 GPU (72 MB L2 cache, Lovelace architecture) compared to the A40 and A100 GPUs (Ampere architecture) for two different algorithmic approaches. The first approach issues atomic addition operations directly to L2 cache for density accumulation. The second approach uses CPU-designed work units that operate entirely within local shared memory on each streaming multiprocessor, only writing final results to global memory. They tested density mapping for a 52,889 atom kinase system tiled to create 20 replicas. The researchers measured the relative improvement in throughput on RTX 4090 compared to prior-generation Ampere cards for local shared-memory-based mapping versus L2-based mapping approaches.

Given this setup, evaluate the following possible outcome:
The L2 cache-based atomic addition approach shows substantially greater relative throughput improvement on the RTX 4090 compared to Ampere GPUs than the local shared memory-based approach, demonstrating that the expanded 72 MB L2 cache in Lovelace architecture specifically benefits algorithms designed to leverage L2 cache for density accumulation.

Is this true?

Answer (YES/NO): NO